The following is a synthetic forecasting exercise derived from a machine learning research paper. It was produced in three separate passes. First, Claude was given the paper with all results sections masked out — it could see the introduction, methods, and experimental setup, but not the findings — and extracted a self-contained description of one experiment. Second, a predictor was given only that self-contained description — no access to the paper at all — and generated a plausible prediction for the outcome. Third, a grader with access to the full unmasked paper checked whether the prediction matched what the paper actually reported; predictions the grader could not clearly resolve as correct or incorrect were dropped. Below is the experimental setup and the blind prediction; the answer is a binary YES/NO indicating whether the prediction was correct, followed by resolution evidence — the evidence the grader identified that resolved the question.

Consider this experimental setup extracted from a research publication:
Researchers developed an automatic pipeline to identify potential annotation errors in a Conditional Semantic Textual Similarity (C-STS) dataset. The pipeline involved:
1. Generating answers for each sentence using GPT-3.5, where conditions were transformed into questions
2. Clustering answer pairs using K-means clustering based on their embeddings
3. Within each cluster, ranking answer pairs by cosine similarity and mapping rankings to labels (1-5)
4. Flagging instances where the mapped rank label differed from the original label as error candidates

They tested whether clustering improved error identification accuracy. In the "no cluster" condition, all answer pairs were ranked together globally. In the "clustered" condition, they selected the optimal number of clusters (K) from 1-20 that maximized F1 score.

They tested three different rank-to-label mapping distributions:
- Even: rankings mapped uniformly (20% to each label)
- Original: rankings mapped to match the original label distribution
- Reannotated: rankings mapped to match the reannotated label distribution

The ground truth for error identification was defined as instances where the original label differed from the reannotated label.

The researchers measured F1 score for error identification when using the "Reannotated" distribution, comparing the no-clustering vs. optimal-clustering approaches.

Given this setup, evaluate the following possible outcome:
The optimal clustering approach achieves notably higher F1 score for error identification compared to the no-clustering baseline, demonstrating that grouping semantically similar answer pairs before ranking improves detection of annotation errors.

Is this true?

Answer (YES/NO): YES